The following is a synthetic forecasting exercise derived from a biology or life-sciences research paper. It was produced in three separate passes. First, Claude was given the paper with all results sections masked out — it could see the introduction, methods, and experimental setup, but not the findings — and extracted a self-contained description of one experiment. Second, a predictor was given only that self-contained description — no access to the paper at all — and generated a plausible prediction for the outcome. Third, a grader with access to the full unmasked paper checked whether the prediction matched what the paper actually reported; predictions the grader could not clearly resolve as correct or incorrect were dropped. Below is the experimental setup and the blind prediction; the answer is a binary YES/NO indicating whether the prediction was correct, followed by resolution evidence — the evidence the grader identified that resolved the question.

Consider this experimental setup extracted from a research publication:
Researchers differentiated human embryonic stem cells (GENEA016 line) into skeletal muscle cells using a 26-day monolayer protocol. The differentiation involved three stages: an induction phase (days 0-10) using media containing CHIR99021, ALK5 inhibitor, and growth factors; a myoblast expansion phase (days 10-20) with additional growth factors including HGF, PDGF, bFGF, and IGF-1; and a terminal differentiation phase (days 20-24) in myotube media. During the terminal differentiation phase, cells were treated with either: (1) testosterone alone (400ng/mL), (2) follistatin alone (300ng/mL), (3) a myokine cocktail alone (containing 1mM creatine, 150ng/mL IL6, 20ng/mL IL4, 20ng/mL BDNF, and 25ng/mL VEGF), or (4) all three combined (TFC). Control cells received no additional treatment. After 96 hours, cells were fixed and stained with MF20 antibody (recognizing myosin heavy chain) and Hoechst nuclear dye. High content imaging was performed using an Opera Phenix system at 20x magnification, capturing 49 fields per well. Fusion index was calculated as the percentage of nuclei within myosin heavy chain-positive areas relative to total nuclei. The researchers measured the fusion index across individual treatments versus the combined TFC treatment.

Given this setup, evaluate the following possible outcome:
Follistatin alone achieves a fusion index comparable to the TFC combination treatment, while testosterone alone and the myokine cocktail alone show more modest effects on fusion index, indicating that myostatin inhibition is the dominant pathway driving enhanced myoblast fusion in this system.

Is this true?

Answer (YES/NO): NO